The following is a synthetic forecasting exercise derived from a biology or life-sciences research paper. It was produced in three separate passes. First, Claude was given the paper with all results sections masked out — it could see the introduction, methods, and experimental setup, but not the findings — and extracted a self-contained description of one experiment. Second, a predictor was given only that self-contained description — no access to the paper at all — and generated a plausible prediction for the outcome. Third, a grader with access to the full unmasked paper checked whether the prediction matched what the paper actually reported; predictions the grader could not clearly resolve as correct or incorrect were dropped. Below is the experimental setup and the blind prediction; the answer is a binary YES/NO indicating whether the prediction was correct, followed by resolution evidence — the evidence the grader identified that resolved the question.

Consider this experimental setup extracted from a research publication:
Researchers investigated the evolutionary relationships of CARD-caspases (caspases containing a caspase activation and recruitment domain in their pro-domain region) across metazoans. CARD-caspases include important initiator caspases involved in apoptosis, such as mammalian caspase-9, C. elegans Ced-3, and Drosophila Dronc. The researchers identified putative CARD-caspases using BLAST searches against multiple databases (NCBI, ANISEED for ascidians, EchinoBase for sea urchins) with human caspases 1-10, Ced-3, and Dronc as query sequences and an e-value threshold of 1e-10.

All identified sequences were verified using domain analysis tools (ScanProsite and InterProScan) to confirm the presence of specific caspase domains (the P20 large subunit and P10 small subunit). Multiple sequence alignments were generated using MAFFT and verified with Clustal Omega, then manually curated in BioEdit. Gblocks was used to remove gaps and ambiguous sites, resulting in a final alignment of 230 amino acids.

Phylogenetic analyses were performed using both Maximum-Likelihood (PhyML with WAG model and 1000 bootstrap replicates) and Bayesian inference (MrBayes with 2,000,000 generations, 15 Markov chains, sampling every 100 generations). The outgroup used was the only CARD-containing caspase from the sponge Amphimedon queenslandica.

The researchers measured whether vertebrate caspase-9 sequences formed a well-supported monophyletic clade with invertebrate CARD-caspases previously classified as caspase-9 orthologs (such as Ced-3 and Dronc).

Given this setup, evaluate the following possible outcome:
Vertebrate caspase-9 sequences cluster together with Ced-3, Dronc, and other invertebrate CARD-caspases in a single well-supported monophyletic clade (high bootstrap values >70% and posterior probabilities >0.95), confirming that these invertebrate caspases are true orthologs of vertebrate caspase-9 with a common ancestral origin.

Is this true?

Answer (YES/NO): NO